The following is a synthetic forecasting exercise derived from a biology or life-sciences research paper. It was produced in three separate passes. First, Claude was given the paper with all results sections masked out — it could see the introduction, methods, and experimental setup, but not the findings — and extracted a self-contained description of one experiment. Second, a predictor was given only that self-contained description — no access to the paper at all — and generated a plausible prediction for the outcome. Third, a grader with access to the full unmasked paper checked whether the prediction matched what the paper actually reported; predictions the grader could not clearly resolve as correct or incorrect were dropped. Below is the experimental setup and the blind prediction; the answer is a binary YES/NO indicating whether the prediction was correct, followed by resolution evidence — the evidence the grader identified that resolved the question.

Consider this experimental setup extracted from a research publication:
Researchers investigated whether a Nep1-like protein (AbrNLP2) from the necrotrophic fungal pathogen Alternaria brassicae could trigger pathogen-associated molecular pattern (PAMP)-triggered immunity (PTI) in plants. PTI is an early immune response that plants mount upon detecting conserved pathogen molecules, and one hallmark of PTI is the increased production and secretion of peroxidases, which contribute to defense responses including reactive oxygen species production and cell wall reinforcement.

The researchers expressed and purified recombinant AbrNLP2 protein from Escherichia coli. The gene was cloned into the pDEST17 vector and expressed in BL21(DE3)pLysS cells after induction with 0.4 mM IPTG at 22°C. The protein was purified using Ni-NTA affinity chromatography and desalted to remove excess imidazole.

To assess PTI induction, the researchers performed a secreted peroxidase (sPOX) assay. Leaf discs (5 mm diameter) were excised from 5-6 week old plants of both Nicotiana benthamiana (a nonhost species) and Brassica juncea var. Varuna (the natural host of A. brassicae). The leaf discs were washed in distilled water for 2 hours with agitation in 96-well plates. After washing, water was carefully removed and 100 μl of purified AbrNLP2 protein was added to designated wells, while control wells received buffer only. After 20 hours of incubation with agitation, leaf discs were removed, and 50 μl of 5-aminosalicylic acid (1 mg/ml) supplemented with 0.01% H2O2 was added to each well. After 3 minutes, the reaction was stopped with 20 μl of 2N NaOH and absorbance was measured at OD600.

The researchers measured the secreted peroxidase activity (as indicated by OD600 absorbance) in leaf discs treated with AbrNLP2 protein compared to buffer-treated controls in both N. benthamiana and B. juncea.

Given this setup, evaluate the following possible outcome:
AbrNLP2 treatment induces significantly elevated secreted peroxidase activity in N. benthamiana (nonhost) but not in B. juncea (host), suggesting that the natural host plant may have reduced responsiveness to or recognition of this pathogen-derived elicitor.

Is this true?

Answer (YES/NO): NO